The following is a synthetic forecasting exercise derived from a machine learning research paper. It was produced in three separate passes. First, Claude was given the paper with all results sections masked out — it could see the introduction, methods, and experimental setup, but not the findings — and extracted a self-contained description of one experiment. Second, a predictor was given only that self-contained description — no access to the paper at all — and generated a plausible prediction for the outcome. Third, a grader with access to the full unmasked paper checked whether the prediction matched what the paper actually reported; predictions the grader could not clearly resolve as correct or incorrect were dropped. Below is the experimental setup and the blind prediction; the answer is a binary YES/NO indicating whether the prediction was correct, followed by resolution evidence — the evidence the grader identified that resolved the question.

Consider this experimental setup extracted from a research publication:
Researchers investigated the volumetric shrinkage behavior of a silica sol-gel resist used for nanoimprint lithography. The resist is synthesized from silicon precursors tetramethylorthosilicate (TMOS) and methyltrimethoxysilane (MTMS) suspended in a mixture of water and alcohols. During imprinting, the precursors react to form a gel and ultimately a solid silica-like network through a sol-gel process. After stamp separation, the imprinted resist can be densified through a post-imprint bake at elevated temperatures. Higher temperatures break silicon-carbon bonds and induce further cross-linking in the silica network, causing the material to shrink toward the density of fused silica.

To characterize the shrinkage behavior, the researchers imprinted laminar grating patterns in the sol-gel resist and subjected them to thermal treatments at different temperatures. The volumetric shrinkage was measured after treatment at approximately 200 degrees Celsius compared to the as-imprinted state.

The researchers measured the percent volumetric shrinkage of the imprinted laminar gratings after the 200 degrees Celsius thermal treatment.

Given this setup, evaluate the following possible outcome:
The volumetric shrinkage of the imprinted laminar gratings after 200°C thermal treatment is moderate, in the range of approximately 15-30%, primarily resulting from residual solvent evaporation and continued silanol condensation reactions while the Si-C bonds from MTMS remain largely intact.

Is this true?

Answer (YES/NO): YES